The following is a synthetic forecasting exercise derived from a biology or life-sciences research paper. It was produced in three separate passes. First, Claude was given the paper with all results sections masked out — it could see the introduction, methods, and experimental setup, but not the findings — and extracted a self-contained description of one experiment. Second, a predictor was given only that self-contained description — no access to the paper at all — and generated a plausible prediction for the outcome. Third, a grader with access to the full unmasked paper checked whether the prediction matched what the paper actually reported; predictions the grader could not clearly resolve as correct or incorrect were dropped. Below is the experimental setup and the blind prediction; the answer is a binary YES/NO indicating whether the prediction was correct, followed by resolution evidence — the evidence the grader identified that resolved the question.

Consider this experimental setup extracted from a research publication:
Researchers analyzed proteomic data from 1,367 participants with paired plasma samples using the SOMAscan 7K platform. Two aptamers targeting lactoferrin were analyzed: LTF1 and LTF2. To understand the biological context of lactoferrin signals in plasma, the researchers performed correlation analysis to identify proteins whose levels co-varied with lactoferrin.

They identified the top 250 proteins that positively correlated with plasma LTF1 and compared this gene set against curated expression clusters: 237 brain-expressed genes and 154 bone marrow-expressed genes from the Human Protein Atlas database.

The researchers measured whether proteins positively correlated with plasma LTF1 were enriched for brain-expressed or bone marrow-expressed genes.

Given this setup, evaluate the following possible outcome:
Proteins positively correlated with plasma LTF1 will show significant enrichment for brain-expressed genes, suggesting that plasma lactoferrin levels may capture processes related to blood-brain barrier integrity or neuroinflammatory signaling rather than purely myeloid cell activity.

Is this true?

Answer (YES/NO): NO